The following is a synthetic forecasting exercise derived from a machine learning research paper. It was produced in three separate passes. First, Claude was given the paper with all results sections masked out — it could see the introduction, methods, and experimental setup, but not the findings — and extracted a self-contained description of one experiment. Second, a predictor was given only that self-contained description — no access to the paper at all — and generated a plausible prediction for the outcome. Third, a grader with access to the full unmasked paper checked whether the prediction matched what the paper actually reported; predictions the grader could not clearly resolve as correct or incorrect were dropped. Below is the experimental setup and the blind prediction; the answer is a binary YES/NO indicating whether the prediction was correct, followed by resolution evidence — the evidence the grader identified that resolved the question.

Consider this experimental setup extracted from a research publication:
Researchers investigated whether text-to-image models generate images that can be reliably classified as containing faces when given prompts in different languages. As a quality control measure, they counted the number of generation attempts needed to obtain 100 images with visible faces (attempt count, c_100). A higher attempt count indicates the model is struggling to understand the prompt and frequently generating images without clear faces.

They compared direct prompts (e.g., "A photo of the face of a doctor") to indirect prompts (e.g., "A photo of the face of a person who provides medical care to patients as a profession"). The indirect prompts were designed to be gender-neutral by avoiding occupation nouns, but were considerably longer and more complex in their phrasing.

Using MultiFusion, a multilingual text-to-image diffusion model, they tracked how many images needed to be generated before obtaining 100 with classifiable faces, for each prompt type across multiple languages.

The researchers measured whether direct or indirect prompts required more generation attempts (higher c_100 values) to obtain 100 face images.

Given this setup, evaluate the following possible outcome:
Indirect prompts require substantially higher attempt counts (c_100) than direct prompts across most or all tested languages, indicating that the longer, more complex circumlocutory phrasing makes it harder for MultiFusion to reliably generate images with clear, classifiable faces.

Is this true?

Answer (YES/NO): NO